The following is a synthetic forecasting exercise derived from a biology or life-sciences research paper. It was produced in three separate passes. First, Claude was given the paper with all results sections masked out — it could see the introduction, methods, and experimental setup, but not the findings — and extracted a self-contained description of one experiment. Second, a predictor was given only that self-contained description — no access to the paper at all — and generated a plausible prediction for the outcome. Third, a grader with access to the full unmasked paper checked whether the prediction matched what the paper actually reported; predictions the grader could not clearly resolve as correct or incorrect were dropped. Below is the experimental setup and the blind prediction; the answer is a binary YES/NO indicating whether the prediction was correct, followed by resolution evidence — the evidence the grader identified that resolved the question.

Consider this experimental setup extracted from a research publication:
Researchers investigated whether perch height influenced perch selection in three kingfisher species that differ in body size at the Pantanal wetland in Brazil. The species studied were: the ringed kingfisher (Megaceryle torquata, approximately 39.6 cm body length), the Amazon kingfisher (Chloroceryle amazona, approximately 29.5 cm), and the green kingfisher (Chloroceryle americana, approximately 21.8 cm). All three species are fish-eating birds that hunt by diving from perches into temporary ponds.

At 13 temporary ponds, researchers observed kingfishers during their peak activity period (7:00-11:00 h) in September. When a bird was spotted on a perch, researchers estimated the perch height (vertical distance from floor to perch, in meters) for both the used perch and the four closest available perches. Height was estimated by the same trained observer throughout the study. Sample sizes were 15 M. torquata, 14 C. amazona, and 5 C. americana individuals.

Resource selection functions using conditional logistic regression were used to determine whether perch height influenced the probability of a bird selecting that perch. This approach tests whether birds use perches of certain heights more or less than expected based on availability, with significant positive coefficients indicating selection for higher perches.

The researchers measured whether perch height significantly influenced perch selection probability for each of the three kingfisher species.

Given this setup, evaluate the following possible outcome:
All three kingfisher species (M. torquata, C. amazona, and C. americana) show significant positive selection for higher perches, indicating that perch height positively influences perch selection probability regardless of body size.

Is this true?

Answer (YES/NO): NO